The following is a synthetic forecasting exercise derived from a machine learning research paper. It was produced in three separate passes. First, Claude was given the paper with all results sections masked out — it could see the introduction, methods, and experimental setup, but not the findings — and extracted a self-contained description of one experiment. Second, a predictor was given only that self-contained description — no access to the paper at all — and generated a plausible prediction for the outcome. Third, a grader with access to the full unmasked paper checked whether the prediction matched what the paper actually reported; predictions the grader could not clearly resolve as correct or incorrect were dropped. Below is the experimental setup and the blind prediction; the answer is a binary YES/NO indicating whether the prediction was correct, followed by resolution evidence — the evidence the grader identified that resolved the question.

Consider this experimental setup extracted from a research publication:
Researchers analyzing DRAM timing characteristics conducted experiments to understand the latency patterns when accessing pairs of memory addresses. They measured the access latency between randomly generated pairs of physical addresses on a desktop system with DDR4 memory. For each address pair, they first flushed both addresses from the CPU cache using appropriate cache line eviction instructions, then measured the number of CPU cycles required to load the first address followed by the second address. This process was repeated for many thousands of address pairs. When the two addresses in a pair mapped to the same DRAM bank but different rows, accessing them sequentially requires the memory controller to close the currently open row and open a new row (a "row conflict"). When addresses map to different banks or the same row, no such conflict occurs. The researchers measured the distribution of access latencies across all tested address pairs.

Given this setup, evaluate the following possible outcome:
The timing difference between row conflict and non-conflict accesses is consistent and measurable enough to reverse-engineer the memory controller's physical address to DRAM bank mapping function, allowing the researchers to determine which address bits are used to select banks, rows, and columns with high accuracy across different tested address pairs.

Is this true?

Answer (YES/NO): NO